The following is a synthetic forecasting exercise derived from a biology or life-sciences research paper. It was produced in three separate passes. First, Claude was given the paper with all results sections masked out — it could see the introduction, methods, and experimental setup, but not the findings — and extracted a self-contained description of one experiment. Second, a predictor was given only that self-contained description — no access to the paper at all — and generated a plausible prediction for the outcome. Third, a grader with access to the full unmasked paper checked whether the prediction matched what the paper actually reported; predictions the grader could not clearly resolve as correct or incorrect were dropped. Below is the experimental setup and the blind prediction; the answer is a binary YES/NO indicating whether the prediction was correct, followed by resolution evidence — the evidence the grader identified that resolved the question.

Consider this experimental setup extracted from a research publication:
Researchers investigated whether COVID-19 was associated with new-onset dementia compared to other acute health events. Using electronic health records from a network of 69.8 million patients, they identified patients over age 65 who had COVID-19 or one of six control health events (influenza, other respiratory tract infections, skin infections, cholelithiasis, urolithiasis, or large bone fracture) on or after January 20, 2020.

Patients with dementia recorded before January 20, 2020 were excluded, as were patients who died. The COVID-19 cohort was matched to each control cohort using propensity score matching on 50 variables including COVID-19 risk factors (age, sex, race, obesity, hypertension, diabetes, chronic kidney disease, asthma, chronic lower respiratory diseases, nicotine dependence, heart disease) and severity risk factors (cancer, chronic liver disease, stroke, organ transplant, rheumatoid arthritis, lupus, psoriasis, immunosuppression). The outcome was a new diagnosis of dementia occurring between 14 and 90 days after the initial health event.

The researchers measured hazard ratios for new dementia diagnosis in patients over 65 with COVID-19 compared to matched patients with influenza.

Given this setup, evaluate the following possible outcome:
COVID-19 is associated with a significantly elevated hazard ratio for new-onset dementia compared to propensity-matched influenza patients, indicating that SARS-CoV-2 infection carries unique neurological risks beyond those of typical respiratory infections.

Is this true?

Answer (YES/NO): YES